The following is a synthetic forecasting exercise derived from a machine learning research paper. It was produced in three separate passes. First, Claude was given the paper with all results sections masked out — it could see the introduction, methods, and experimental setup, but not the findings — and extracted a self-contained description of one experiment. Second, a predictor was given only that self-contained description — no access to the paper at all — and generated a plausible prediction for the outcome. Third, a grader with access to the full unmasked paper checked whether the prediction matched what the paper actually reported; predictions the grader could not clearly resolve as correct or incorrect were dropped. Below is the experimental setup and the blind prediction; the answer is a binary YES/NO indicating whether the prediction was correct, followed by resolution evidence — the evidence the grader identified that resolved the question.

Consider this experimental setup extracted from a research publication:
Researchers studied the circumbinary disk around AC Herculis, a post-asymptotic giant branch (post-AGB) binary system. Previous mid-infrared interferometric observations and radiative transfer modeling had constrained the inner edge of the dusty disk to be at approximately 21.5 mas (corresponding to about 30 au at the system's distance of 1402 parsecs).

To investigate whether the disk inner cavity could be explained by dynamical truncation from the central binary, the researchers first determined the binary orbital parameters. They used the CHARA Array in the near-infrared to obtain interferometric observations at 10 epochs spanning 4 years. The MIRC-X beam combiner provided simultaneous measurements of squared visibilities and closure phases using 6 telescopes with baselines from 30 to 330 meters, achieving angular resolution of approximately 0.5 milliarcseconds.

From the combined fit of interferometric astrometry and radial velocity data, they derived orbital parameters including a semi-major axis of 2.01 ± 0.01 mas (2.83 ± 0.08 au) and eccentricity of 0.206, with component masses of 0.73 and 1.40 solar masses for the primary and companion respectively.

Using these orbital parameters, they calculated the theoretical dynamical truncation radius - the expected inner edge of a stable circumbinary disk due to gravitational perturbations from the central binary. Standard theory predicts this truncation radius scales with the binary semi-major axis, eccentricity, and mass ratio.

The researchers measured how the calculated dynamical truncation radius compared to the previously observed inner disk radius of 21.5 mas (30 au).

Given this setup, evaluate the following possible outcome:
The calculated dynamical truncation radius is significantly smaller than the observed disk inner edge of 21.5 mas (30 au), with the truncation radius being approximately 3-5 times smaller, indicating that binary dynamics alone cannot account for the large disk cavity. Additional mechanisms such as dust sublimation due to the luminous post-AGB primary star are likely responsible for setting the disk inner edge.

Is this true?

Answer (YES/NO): NO